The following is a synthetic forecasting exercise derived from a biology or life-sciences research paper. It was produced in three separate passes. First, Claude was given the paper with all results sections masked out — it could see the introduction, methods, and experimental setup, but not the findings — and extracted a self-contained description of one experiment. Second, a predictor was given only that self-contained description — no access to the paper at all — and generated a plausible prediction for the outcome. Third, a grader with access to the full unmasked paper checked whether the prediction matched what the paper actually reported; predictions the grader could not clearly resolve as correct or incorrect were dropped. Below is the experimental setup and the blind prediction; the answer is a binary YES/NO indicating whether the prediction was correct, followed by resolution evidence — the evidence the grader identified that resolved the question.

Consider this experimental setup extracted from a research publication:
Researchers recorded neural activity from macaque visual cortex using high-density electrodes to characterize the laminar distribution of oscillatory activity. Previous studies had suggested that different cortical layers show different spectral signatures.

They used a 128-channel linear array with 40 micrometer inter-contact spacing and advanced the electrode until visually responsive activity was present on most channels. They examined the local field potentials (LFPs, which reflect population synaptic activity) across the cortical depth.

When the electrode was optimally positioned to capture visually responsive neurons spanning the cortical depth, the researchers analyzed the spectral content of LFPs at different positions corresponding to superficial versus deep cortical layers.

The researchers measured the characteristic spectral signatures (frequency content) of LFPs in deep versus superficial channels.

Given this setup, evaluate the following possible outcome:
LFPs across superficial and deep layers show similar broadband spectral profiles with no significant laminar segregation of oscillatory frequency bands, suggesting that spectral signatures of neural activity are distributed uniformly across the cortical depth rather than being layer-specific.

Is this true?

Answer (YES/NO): NO